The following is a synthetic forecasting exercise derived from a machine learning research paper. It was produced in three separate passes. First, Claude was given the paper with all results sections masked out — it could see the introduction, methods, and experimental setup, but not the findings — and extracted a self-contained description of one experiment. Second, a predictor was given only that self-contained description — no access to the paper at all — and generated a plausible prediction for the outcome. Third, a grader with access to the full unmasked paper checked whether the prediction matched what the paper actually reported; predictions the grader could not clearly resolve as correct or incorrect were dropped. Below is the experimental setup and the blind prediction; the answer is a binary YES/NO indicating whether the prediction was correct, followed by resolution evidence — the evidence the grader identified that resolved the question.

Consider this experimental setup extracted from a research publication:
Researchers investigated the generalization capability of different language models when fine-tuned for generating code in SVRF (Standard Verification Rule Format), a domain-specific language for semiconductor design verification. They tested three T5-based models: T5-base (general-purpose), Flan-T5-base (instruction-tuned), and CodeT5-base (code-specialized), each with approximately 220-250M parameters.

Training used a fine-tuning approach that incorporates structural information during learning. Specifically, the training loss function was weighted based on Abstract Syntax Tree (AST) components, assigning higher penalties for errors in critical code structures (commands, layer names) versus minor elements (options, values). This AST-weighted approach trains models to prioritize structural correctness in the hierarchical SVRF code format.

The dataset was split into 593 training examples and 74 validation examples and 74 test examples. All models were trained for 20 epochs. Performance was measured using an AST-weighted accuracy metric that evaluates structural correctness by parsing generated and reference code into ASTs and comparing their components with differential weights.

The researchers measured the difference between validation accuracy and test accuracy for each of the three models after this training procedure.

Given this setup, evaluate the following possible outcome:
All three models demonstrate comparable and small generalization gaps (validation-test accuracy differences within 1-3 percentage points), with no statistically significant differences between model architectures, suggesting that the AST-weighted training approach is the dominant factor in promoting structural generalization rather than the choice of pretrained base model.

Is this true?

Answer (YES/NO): NO